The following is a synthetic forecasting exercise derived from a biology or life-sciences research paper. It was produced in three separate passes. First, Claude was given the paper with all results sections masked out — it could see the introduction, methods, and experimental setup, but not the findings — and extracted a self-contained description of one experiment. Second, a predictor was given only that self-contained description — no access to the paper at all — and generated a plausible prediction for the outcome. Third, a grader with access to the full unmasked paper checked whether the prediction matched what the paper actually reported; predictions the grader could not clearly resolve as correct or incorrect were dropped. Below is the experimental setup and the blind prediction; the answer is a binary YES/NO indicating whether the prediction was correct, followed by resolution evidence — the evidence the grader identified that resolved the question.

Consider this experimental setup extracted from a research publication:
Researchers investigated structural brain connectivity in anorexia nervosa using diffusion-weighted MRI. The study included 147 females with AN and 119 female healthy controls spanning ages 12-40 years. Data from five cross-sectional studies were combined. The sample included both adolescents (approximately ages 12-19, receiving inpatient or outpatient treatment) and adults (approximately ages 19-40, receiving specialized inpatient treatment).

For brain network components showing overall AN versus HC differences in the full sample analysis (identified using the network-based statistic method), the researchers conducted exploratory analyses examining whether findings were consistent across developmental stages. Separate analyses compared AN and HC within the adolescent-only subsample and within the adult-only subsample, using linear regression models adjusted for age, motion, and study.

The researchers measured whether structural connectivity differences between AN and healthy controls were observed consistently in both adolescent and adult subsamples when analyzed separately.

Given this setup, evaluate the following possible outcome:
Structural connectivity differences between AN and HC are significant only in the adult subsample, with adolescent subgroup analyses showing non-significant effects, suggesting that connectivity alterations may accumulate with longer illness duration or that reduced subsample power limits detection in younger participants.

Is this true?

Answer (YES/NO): NO